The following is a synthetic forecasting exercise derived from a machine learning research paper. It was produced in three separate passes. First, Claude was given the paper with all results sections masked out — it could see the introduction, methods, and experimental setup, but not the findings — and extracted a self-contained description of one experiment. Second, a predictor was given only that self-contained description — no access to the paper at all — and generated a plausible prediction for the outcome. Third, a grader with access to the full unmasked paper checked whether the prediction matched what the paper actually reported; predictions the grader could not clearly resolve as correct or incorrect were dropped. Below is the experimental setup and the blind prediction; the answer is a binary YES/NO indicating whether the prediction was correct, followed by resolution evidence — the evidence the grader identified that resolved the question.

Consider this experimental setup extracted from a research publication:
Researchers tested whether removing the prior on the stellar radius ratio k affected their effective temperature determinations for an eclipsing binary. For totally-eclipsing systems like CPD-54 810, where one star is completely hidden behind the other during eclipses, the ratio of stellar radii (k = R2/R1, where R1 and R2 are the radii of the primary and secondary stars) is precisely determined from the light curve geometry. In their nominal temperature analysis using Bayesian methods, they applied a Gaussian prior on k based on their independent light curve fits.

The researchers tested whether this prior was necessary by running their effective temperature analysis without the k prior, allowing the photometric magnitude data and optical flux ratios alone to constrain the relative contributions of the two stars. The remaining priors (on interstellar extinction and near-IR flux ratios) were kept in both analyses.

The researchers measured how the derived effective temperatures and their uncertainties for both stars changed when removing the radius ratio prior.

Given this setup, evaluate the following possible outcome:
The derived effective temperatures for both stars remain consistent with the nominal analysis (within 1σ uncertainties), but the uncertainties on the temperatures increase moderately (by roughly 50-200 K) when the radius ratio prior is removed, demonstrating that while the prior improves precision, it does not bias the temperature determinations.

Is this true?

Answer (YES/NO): NO